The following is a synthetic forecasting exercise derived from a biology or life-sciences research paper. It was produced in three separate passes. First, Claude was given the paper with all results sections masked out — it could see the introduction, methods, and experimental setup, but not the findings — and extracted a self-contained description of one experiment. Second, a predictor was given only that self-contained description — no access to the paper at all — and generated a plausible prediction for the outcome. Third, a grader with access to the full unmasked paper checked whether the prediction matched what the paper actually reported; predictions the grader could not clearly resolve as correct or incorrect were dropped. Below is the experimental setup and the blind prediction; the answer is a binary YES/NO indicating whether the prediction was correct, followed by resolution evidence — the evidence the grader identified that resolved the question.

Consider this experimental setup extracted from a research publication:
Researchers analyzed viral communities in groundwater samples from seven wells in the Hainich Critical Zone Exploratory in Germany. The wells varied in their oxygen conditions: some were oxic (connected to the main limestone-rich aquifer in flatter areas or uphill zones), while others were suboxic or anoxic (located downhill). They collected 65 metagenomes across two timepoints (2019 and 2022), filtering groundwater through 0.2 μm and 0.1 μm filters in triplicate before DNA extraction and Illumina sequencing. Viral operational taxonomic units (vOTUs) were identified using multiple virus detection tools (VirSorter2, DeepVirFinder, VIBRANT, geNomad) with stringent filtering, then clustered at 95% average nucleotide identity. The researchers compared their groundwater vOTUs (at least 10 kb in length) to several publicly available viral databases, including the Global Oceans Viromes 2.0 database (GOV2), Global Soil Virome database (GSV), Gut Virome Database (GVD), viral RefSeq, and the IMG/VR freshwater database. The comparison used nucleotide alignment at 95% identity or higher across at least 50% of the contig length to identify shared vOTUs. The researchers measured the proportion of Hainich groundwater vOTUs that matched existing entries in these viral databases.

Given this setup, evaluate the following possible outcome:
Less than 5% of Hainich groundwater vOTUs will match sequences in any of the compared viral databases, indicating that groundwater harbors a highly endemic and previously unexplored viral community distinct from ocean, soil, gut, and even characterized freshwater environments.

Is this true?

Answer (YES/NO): YES